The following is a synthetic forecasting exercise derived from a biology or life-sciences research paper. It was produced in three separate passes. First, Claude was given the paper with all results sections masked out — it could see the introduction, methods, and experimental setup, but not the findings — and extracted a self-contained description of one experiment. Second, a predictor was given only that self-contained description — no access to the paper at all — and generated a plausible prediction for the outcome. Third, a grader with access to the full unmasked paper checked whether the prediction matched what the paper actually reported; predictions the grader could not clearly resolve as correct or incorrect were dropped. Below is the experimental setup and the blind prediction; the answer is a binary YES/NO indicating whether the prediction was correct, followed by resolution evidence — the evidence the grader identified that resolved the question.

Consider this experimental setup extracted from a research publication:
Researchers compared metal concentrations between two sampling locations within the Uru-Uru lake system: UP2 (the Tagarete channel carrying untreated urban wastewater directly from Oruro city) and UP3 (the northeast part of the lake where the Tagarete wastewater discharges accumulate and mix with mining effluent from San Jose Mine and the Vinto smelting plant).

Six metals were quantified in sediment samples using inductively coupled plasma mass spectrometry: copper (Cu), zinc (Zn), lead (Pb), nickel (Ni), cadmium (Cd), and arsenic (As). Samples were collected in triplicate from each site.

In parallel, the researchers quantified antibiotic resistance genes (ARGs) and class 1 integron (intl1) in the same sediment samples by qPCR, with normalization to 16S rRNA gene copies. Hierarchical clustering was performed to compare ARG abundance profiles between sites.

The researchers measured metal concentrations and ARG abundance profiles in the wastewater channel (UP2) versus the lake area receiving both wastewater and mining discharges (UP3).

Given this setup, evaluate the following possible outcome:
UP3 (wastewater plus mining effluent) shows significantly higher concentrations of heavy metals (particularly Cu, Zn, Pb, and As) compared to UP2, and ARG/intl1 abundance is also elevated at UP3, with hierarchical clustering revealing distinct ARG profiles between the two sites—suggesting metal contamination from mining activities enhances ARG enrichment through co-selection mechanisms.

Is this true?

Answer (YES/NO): NO